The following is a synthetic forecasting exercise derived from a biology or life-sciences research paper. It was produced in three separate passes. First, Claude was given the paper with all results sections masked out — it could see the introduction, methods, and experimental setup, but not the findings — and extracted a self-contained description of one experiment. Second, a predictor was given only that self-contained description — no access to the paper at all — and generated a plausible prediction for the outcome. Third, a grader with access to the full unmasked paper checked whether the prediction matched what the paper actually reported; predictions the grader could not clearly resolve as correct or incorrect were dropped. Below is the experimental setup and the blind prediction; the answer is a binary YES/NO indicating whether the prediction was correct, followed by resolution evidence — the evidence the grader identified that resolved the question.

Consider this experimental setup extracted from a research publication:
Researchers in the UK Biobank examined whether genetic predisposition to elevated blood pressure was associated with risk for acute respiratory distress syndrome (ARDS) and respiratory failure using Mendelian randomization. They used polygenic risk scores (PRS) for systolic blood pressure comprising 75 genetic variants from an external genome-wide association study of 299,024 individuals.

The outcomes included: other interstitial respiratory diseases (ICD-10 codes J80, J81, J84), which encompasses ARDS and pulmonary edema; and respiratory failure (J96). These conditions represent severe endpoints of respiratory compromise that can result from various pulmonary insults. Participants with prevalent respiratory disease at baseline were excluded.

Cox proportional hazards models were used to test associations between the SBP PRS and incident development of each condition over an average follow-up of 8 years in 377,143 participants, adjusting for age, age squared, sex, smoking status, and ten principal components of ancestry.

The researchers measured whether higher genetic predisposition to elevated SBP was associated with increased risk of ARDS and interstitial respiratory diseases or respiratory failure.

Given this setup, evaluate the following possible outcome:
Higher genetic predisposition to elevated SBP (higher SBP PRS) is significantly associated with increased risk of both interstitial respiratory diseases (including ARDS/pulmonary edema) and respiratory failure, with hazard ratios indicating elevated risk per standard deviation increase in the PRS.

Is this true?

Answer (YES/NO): NO